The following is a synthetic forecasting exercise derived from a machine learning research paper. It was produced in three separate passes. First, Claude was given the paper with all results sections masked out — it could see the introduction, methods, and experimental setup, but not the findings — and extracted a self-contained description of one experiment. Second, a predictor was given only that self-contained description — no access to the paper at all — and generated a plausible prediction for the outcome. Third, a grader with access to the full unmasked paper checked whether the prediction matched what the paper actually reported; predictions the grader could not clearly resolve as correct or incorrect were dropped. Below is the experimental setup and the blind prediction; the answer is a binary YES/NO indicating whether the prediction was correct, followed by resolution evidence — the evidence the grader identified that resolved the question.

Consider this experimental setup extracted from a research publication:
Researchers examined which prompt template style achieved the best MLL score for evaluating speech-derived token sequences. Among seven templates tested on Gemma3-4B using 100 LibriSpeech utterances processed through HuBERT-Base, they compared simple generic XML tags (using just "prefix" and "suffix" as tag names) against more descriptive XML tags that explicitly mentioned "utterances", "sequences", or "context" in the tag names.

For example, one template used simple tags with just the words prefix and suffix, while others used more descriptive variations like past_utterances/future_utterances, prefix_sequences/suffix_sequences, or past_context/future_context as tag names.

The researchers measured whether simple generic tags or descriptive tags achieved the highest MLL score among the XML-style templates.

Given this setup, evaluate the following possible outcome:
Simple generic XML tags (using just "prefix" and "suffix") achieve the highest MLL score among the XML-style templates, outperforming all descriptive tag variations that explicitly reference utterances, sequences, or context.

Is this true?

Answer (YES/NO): YES